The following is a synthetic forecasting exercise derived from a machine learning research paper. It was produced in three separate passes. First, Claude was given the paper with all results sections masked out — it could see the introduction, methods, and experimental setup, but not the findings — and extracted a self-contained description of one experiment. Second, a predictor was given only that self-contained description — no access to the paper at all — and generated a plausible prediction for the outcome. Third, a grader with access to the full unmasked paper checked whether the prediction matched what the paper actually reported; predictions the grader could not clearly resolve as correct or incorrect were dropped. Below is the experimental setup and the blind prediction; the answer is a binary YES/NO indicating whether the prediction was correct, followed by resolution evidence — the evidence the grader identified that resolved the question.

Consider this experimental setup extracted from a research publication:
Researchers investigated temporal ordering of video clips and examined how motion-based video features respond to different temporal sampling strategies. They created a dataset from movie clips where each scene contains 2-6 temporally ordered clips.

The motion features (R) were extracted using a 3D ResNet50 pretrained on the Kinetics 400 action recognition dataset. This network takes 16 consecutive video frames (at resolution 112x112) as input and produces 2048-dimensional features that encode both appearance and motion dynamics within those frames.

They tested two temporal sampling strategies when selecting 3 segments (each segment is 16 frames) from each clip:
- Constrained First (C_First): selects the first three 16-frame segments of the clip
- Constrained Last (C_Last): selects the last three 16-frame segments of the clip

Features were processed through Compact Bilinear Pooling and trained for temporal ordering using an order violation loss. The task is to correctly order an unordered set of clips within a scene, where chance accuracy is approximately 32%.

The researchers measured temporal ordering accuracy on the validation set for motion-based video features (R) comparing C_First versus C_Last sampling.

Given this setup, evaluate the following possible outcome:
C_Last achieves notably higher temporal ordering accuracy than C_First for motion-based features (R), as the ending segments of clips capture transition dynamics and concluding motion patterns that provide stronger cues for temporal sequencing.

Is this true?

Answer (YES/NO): NO